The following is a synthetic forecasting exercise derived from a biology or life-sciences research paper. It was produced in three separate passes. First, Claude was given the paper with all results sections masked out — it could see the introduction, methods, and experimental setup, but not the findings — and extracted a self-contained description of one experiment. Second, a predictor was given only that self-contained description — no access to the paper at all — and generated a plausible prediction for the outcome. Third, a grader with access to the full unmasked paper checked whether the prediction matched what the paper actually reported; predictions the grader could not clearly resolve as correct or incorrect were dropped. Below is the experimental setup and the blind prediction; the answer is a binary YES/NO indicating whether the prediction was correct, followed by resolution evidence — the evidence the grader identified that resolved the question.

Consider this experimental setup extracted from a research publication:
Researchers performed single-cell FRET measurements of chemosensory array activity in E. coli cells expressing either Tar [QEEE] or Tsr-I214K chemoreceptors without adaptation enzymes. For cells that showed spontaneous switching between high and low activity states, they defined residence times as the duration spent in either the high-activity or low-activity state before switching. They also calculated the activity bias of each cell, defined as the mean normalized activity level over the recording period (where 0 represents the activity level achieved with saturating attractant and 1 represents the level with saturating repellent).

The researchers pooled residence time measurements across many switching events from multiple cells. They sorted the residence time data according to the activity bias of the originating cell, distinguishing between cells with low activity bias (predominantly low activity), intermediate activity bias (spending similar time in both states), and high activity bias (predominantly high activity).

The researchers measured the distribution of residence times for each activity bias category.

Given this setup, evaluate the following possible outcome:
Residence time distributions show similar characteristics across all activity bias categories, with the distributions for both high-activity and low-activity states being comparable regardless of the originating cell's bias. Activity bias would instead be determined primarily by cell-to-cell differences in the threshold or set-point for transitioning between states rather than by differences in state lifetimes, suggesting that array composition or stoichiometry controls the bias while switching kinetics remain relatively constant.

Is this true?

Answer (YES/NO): NO